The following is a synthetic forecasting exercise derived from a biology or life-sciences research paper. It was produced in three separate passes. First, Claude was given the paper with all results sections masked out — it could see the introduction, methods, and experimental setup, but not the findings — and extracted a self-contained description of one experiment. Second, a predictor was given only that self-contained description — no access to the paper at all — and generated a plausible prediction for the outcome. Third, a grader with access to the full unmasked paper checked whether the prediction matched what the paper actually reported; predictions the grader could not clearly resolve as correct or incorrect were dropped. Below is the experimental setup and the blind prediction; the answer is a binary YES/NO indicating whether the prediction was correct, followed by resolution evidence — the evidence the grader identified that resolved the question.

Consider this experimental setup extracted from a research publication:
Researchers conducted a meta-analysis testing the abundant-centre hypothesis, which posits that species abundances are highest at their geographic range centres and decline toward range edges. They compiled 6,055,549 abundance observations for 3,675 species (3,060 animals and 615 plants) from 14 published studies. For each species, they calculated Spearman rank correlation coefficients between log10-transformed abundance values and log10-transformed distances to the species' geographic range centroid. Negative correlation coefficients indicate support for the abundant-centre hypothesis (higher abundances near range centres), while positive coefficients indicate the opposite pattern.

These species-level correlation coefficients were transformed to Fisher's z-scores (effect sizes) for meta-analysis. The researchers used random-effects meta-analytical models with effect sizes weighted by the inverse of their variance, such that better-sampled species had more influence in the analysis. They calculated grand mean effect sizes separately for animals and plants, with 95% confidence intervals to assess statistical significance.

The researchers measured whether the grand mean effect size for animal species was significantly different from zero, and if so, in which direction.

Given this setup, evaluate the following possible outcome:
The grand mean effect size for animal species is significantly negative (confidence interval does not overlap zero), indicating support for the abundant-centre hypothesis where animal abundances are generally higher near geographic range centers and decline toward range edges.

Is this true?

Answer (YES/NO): NO